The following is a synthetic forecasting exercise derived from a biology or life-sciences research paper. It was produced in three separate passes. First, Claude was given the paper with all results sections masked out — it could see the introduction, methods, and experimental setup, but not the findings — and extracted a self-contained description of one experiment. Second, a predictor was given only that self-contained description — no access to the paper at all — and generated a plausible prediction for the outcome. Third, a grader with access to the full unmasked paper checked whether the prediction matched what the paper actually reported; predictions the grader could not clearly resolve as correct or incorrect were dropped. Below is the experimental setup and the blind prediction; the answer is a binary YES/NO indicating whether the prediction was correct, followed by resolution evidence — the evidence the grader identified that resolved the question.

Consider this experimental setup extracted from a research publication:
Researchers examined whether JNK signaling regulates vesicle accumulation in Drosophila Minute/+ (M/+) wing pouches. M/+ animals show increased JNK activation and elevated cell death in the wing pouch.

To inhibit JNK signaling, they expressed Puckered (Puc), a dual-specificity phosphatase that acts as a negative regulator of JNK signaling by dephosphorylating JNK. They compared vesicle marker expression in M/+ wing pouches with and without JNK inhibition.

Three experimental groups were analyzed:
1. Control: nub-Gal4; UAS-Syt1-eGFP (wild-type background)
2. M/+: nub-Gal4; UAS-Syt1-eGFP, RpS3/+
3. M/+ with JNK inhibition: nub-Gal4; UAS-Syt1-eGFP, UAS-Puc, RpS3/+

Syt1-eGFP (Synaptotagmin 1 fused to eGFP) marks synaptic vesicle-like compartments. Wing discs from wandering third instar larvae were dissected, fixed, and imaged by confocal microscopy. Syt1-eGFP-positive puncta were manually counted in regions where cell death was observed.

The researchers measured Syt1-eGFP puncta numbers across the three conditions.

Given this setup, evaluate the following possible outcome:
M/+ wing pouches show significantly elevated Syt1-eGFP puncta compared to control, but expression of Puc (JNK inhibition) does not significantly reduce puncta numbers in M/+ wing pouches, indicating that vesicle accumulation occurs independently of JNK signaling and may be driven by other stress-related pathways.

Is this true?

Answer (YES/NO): NO